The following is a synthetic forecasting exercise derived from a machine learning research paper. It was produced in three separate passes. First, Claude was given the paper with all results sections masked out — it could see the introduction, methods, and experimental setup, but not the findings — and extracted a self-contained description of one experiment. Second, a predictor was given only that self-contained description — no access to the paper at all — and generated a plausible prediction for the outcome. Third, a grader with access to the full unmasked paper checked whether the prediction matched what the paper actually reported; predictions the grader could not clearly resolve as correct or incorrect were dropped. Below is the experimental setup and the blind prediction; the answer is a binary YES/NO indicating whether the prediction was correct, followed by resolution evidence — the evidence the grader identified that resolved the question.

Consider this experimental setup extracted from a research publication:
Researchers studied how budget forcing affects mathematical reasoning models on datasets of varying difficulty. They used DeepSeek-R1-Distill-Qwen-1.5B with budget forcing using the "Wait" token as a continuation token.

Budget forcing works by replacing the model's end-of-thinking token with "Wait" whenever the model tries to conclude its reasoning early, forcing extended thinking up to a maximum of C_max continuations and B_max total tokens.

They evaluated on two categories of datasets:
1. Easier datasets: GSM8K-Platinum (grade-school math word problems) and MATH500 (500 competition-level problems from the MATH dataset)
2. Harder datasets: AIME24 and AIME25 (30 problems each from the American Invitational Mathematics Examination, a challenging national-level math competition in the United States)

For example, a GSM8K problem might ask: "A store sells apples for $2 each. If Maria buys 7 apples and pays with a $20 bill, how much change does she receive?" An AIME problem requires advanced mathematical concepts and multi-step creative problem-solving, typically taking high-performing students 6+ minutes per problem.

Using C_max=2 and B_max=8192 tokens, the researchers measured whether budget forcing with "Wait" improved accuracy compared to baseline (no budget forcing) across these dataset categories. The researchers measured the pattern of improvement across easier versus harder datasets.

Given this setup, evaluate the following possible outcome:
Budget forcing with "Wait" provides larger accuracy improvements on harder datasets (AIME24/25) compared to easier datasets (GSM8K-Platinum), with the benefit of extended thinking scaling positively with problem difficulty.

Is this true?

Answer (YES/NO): NO